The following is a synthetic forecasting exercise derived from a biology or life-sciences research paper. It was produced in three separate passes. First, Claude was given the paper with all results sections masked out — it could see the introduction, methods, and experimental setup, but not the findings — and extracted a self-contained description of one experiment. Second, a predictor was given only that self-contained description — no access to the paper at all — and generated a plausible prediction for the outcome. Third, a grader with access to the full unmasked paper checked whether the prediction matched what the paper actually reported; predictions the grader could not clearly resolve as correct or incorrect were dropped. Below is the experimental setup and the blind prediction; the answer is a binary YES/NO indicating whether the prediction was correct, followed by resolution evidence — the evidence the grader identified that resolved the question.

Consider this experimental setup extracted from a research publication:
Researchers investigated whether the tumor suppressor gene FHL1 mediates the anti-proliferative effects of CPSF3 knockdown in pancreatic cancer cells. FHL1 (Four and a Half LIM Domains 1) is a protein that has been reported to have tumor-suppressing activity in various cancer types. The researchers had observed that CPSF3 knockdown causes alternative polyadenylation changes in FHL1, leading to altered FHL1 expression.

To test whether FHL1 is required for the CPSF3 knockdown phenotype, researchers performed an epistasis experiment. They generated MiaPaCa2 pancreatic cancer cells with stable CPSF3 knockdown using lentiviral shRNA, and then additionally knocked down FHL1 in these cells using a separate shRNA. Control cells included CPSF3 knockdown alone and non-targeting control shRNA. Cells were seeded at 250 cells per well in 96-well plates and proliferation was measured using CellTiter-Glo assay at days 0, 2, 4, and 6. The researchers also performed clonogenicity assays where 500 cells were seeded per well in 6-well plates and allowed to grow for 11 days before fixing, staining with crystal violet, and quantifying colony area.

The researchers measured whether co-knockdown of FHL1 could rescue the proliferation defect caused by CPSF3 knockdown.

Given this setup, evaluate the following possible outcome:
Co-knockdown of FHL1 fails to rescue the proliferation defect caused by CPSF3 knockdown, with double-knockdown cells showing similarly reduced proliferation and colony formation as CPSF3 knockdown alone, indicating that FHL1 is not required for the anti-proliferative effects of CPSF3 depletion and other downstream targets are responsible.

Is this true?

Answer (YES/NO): NO